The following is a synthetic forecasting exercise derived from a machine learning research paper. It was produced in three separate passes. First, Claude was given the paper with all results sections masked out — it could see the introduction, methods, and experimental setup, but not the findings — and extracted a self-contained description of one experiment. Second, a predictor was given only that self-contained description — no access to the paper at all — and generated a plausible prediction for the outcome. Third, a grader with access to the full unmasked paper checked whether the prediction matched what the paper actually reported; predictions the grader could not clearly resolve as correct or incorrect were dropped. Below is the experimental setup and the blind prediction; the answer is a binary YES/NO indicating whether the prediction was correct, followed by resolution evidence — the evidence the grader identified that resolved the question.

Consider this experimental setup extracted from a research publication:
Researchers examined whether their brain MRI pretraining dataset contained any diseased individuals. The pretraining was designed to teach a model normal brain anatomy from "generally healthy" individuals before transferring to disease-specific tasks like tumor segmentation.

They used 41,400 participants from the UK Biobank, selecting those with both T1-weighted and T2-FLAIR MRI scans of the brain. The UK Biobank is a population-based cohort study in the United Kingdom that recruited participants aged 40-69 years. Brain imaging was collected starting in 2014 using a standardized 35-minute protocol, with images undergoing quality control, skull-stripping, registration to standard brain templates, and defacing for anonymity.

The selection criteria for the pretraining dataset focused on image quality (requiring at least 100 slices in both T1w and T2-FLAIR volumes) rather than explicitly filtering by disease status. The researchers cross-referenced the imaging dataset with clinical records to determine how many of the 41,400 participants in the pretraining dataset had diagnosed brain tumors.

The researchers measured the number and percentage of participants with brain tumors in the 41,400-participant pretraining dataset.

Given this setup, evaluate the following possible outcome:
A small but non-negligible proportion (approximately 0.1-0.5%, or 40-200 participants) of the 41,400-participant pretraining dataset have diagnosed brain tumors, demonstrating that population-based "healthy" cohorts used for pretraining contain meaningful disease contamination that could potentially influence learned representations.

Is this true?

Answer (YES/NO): YES